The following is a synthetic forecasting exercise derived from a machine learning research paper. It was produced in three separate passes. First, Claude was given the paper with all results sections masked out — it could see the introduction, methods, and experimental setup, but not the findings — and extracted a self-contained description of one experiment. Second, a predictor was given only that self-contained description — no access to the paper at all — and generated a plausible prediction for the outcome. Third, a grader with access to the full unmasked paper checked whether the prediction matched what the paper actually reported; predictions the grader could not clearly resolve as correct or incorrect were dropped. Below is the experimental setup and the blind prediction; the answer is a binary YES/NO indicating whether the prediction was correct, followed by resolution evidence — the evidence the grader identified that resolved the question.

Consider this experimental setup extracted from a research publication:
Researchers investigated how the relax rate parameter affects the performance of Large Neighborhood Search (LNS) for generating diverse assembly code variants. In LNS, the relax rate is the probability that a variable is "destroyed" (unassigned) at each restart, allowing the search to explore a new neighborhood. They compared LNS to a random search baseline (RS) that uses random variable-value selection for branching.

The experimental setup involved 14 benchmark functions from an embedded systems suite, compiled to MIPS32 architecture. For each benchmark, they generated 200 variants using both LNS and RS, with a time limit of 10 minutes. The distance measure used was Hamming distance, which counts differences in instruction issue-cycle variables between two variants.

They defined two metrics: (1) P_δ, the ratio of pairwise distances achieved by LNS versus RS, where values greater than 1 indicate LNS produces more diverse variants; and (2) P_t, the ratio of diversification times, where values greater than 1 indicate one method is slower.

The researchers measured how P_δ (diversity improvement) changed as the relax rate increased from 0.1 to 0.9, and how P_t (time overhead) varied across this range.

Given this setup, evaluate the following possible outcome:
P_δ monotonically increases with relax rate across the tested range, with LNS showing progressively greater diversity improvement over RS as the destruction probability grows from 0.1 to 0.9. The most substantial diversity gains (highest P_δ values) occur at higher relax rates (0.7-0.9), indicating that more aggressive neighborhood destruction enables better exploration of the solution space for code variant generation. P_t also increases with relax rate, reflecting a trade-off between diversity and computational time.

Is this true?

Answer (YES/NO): NO